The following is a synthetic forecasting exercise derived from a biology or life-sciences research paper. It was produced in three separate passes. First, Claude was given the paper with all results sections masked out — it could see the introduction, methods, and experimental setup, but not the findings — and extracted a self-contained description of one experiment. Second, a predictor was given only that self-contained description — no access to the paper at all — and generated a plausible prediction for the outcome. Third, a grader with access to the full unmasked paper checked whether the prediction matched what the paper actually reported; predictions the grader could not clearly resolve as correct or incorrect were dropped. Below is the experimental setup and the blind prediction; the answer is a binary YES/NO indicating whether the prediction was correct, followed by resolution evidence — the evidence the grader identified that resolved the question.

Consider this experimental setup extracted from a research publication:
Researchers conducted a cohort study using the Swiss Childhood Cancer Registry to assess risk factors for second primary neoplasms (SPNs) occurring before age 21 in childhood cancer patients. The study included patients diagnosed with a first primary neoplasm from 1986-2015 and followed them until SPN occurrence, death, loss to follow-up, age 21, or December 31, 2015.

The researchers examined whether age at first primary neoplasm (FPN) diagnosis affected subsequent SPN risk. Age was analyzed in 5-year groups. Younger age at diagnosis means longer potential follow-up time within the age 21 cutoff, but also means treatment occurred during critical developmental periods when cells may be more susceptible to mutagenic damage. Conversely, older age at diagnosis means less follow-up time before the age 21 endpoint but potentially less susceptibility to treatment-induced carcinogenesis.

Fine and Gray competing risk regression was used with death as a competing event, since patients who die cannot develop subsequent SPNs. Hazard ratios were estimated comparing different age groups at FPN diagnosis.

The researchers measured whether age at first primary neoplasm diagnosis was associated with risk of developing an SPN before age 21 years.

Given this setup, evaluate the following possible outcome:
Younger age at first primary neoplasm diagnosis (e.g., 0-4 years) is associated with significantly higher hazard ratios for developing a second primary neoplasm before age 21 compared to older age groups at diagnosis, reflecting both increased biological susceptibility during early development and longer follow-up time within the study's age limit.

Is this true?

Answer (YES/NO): NO